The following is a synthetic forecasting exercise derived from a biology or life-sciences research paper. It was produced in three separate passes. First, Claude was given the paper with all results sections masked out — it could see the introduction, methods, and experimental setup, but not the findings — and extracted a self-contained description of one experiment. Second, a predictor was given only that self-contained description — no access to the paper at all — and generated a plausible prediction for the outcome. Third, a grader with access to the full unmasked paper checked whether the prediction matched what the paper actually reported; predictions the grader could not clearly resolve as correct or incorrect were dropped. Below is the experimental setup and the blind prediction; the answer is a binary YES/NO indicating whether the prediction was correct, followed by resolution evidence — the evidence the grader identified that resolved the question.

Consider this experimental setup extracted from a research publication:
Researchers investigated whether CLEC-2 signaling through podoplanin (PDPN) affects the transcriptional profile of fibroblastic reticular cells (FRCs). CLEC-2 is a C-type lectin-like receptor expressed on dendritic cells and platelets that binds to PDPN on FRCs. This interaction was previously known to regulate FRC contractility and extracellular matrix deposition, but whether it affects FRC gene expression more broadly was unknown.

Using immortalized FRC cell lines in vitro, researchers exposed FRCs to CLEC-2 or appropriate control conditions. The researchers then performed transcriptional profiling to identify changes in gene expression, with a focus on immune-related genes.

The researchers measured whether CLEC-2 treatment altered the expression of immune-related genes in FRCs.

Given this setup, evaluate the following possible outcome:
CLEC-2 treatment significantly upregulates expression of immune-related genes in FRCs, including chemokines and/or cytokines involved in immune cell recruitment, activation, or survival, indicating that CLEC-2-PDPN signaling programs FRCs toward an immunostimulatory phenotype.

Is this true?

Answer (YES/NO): NO